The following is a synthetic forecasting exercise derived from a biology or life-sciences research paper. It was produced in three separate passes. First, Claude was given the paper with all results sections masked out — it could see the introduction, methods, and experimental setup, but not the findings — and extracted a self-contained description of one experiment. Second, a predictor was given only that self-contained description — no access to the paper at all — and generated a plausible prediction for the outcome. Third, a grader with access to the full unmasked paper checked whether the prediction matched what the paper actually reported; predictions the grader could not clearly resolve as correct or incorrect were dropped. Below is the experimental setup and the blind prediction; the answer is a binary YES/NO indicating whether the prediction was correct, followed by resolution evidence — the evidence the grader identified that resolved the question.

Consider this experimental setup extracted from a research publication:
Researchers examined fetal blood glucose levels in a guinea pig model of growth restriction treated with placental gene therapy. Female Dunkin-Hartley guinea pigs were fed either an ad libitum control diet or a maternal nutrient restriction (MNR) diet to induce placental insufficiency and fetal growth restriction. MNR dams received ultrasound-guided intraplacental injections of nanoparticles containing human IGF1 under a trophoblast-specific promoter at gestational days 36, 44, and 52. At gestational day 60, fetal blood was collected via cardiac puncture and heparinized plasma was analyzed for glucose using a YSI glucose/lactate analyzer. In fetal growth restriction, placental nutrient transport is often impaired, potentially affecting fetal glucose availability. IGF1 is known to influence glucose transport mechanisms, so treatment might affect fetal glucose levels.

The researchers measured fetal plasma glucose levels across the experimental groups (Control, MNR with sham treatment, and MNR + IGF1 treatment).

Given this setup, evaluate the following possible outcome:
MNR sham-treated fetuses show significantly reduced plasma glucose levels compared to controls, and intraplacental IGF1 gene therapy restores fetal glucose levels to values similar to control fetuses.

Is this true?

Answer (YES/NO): NO